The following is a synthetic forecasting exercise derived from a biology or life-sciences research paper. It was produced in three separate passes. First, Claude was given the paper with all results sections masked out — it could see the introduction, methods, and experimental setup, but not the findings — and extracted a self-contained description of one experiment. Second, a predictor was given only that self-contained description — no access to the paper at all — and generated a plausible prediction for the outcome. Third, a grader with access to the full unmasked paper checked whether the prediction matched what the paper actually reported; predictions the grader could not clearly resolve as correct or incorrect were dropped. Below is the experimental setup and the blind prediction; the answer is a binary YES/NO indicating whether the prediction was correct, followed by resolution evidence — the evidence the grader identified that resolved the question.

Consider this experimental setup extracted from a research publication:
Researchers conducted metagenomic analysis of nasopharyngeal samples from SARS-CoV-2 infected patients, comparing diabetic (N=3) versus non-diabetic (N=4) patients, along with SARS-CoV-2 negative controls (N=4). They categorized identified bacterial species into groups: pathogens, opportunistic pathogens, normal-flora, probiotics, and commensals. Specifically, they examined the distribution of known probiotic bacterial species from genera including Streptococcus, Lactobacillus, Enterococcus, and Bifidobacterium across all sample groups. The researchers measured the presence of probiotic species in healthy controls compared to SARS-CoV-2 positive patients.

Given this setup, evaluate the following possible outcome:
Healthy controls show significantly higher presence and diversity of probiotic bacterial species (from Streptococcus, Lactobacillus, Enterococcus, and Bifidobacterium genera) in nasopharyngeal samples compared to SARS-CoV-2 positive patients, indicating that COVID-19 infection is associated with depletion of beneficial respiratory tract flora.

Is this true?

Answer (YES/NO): NO